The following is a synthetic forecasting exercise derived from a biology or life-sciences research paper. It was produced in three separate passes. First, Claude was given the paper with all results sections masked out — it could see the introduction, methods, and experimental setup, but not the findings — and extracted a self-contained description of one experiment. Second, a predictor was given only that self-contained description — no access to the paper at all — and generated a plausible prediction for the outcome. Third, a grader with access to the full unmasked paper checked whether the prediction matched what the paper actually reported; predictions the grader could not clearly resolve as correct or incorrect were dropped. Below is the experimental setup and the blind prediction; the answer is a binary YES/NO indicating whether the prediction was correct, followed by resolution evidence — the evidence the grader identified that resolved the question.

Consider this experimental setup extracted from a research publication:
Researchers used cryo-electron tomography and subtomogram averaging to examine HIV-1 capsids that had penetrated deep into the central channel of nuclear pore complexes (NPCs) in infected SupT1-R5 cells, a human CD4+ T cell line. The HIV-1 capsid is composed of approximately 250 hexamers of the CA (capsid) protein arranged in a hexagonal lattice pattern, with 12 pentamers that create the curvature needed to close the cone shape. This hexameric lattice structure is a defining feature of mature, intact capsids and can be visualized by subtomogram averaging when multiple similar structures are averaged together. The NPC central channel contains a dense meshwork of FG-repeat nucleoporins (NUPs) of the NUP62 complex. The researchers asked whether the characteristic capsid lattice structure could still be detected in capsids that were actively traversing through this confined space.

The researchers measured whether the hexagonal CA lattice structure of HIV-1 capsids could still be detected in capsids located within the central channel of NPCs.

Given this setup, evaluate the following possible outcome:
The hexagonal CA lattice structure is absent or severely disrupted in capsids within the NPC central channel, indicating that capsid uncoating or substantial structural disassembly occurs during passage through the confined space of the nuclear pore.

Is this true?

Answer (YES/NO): NO